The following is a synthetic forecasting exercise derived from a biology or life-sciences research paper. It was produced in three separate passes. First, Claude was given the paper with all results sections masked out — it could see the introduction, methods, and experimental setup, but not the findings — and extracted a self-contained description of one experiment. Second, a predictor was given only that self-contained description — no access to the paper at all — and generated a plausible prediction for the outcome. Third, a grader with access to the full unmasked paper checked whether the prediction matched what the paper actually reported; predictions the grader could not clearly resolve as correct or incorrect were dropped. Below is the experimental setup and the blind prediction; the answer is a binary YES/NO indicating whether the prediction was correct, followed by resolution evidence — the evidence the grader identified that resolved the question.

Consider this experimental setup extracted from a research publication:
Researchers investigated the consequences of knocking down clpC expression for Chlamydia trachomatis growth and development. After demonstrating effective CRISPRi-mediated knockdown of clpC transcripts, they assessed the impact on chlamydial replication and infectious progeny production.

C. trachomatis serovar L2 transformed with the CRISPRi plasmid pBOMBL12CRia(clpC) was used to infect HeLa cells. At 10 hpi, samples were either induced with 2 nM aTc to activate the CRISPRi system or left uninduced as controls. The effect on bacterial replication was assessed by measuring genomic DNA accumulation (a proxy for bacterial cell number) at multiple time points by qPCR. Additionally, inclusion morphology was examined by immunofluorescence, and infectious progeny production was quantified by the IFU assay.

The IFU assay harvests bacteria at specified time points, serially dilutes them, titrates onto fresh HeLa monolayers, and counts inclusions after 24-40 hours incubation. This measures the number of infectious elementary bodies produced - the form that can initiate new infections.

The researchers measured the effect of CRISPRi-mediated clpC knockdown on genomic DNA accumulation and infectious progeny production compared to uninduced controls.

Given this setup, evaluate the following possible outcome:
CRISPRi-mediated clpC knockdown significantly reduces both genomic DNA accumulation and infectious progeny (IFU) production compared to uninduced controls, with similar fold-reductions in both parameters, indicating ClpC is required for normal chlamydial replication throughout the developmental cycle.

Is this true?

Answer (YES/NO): NO